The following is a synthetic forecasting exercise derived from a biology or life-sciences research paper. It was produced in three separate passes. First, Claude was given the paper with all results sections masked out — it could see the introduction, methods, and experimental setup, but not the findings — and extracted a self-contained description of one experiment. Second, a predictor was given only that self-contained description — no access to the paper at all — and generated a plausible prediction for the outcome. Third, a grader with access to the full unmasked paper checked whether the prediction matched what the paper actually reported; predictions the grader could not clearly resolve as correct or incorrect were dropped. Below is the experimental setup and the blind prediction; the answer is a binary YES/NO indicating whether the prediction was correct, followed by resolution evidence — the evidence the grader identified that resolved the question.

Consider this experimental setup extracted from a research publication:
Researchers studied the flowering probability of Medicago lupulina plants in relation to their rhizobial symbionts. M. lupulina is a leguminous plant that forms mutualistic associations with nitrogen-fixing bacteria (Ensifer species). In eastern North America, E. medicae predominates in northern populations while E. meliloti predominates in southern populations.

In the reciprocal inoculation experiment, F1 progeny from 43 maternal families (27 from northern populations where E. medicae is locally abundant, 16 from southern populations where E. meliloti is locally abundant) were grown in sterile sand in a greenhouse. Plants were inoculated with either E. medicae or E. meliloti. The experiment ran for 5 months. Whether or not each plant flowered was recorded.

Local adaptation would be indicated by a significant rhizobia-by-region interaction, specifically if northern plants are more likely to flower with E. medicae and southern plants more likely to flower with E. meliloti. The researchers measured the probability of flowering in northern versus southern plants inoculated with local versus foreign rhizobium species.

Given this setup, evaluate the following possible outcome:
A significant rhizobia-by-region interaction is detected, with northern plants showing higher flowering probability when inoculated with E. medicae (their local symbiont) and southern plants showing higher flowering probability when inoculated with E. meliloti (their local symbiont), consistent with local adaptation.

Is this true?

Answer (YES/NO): NO